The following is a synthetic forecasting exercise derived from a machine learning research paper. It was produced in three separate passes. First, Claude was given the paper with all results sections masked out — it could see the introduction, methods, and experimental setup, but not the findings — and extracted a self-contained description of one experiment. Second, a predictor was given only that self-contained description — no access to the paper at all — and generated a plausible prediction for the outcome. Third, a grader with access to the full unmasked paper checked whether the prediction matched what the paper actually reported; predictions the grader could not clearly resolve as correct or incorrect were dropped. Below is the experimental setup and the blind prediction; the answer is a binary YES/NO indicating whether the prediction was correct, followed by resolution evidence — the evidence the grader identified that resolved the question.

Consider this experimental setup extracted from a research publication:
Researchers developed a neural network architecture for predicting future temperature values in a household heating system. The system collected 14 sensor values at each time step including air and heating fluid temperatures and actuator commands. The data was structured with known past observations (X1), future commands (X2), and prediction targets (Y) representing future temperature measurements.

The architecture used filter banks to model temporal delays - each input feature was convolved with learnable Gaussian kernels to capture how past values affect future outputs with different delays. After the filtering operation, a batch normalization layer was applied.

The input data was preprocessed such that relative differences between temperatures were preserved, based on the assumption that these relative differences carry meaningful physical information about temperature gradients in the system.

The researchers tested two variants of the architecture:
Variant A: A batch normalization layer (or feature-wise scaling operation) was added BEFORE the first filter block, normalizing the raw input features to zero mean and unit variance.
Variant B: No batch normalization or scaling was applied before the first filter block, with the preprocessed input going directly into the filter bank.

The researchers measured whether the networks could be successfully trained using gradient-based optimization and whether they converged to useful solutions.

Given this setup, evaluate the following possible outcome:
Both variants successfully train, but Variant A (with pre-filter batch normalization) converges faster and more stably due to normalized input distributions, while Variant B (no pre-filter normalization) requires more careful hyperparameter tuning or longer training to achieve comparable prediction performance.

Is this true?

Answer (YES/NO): NO